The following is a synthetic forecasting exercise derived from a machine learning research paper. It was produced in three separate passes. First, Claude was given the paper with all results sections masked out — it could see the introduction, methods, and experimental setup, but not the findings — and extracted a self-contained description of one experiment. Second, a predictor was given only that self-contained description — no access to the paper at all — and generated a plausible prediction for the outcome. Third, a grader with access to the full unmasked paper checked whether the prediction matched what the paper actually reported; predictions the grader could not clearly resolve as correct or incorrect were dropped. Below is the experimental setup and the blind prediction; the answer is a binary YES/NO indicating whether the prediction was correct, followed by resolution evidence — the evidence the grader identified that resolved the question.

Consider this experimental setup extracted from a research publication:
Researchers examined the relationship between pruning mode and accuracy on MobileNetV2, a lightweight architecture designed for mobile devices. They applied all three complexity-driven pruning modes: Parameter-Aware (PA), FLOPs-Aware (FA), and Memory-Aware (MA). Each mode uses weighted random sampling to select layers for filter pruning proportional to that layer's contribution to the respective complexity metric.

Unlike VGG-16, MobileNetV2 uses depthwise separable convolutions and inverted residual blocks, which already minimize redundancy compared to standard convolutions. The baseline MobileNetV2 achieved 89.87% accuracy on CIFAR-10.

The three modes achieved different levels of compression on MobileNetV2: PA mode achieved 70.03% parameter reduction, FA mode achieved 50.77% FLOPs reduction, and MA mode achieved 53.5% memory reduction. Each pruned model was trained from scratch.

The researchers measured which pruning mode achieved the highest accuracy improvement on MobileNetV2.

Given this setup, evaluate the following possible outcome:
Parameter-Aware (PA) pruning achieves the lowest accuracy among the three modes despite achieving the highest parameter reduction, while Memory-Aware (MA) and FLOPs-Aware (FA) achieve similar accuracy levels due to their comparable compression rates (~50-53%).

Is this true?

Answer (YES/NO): NO